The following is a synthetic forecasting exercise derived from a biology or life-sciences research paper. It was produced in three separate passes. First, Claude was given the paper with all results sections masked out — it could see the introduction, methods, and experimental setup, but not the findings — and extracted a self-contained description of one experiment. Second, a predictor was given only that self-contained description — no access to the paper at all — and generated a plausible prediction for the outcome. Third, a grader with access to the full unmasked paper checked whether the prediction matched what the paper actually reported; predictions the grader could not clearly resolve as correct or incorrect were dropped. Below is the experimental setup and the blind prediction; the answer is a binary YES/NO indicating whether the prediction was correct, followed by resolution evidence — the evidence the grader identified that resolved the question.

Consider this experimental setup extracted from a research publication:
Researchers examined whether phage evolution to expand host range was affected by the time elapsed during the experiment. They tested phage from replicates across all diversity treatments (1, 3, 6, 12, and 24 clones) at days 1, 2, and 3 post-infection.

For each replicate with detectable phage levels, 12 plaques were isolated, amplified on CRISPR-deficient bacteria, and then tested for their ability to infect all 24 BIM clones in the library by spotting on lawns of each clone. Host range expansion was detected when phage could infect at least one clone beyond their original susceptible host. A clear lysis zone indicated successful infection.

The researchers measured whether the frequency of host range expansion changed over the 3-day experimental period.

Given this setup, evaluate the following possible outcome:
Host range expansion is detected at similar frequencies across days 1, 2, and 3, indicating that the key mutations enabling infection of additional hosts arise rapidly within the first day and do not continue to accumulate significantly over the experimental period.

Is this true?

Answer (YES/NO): NO